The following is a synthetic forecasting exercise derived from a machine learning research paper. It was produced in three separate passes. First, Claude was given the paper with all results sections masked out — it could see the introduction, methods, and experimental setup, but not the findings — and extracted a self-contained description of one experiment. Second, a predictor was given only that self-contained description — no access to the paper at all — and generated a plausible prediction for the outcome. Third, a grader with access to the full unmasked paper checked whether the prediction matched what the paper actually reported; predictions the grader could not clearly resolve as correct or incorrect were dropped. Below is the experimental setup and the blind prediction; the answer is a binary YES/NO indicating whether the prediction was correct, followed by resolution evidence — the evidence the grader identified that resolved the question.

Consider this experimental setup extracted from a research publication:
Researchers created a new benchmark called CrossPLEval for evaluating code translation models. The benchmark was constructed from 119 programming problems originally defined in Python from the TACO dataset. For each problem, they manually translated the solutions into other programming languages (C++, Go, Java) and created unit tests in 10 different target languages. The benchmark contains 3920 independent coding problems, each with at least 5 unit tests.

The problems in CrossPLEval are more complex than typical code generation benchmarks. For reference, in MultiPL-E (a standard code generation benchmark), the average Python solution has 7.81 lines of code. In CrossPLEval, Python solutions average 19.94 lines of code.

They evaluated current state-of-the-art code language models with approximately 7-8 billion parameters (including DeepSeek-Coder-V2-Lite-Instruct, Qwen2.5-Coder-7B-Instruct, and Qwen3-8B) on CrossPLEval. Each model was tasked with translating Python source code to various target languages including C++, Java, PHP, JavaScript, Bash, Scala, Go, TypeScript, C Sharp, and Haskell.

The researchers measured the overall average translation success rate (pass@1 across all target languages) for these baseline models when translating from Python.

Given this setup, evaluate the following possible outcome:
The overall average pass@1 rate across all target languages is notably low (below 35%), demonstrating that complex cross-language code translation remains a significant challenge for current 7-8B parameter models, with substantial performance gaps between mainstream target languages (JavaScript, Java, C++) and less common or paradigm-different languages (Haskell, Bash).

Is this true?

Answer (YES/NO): NO